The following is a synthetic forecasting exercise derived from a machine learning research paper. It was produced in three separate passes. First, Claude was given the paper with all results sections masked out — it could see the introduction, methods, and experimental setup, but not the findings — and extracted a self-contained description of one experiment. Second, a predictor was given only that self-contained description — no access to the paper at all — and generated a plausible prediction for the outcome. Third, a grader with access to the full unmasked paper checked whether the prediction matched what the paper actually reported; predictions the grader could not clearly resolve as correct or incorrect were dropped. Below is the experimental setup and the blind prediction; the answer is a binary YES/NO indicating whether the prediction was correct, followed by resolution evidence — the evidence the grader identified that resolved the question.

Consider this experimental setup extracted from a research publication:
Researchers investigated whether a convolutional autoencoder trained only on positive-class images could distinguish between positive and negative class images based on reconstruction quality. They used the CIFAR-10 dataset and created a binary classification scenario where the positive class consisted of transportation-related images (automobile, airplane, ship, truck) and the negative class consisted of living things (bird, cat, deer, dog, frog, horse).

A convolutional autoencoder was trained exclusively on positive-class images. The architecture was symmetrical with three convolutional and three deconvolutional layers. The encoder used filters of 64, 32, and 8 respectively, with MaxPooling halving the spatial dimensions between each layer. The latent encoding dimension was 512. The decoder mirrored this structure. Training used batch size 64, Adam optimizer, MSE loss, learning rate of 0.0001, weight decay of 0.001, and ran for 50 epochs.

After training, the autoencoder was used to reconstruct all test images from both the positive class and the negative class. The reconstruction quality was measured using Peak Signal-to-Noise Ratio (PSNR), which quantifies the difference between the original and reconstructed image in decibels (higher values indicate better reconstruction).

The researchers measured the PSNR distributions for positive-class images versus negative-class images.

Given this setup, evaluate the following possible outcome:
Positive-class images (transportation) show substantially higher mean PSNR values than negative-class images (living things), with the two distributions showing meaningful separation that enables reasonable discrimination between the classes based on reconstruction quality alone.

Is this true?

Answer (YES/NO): NO